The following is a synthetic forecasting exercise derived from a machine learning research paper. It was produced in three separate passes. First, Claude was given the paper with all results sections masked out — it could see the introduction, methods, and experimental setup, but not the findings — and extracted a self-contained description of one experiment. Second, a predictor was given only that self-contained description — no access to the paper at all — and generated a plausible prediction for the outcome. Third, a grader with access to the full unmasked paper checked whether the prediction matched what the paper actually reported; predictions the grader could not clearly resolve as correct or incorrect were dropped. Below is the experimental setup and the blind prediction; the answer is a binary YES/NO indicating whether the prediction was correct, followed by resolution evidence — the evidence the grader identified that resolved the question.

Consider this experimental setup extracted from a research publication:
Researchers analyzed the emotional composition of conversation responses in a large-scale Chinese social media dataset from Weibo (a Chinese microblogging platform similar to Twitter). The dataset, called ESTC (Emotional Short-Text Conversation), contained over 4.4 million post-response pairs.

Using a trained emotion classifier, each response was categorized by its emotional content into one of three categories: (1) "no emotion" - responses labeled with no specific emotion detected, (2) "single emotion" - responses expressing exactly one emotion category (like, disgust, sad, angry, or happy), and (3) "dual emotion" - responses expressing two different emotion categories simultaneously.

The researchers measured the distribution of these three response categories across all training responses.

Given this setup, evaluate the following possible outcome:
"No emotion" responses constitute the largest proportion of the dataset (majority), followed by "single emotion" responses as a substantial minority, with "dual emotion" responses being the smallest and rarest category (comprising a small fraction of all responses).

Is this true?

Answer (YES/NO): NO